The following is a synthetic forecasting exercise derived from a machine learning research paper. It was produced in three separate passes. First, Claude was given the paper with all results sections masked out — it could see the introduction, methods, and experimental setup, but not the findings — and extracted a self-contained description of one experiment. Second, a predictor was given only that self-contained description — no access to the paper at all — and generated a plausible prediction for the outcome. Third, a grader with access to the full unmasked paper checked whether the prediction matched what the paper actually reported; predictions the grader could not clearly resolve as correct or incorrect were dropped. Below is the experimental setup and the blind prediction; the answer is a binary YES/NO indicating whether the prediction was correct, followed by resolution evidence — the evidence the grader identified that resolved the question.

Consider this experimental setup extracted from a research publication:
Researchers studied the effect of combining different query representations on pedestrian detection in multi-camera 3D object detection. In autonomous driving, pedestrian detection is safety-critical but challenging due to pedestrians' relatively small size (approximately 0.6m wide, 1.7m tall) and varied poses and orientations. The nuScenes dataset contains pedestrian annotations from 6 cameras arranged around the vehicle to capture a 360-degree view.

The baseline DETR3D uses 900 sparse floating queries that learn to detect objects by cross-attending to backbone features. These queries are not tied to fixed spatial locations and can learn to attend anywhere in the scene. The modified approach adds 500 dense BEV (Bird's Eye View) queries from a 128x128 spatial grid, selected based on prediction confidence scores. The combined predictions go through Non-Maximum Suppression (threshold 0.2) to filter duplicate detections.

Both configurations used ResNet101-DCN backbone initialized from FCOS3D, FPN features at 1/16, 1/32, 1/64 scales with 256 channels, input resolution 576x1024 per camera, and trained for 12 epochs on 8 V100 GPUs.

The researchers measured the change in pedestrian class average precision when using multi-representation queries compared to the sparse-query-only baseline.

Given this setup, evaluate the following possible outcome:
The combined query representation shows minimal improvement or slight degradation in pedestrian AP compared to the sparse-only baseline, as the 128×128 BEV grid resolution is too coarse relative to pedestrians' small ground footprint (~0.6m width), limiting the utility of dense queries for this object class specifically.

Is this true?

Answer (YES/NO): YES